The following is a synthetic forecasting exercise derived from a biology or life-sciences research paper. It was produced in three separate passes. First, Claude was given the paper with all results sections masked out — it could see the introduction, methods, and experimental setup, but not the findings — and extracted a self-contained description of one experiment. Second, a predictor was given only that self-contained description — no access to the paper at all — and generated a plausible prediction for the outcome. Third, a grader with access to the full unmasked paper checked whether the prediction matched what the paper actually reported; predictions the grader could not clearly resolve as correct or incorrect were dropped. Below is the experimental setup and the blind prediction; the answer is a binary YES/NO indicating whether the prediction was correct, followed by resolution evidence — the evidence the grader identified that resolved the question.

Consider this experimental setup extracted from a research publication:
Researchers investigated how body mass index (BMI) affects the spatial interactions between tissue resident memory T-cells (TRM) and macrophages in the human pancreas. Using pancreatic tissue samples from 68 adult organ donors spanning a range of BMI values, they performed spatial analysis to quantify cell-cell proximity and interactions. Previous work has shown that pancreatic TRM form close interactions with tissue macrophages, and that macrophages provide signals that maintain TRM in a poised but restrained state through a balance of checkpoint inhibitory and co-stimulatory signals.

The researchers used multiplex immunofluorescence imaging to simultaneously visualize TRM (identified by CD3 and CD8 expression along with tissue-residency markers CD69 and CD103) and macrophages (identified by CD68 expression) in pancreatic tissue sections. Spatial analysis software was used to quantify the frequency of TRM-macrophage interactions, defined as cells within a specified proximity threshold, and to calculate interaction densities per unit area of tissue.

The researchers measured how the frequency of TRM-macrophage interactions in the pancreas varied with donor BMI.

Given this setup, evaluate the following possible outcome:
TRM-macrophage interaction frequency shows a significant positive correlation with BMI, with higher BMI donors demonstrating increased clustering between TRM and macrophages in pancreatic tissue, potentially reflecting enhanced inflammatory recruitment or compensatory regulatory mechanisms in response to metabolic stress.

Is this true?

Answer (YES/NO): YES